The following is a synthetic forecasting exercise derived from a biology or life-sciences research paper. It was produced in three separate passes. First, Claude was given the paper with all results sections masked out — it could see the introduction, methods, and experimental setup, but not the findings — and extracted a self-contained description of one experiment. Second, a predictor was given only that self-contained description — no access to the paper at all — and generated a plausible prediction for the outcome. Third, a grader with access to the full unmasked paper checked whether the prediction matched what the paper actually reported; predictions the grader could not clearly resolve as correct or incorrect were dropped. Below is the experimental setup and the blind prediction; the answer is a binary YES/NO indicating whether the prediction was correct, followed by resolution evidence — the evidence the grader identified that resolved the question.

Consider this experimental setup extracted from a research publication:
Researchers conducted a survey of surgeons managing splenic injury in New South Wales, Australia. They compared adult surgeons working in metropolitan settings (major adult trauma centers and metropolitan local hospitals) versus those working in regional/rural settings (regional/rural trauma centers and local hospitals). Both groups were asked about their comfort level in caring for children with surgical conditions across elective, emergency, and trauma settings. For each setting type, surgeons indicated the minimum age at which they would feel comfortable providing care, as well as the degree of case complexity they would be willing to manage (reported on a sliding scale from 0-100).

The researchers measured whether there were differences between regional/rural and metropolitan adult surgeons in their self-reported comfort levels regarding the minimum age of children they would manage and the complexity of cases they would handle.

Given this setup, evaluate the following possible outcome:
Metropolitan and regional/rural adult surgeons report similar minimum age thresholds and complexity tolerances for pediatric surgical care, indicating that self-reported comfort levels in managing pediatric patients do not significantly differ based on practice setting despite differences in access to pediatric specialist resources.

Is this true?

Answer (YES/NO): NO